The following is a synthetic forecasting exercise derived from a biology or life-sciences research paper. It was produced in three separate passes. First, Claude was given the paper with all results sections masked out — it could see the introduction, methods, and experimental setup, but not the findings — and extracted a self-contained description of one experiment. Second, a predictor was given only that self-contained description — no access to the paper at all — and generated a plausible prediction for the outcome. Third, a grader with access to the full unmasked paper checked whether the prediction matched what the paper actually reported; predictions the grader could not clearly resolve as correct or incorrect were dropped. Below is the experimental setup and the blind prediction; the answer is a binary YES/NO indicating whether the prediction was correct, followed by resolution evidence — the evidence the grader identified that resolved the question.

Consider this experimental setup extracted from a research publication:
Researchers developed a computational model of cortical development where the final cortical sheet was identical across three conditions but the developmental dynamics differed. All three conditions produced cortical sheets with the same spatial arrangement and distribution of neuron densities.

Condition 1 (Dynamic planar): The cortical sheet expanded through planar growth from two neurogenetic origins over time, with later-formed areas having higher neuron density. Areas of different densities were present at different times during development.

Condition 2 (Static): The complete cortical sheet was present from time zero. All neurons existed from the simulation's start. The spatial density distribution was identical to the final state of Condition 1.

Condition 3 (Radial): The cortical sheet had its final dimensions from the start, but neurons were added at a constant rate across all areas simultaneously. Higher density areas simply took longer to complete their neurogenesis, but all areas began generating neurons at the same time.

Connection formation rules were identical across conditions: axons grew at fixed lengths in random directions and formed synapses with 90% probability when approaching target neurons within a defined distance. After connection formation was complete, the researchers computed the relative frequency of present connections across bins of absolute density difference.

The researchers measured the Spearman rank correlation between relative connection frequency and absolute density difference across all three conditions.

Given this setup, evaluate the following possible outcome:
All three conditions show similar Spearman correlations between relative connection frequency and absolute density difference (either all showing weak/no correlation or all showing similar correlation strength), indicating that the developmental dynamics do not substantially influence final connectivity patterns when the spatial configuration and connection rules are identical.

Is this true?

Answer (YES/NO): NO